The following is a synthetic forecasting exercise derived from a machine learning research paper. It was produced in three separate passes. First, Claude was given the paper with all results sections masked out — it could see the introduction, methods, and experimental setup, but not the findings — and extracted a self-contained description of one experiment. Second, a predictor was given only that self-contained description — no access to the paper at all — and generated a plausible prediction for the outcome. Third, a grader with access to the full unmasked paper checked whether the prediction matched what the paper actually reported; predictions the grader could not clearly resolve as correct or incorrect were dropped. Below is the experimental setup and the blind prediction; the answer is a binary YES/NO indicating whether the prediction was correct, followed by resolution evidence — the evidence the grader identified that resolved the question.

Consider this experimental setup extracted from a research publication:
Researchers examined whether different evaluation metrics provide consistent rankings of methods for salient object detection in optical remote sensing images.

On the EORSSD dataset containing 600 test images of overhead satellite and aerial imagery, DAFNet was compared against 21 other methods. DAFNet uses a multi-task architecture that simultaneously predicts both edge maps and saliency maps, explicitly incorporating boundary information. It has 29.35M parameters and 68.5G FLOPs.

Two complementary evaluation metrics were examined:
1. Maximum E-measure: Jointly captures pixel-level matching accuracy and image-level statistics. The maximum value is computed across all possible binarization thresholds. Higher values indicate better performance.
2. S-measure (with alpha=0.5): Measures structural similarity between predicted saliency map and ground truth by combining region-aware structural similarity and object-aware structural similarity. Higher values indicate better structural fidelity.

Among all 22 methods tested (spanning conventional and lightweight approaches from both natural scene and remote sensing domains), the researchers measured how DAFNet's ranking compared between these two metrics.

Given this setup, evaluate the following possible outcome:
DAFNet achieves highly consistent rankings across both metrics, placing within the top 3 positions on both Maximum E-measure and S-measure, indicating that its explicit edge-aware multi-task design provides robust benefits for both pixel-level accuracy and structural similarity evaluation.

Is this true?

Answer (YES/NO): NO